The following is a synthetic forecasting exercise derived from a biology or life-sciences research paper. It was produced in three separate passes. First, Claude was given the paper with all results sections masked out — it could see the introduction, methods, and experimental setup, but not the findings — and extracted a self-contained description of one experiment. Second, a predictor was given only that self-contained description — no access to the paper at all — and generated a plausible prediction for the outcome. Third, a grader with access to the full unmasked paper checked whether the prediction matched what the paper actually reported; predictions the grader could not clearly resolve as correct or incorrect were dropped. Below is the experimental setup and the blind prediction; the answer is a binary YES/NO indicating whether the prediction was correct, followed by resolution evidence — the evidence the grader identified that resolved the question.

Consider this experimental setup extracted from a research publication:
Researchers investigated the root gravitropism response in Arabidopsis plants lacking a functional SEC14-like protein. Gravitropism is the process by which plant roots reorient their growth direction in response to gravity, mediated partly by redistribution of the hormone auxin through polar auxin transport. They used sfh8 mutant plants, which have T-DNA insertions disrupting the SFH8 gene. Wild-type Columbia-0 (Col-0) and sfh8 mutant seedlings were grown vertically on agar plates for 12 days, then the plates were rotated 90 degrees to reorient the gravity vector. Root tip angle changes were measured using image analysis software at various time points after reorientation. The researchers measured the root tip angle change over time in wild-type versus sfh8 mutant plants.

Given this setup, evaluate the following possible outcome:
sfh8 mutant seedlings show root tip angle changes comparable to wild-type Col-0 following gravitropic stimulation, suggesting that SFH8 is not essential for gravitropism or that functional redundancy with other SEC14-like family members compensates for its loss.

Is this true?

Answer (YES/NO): NO